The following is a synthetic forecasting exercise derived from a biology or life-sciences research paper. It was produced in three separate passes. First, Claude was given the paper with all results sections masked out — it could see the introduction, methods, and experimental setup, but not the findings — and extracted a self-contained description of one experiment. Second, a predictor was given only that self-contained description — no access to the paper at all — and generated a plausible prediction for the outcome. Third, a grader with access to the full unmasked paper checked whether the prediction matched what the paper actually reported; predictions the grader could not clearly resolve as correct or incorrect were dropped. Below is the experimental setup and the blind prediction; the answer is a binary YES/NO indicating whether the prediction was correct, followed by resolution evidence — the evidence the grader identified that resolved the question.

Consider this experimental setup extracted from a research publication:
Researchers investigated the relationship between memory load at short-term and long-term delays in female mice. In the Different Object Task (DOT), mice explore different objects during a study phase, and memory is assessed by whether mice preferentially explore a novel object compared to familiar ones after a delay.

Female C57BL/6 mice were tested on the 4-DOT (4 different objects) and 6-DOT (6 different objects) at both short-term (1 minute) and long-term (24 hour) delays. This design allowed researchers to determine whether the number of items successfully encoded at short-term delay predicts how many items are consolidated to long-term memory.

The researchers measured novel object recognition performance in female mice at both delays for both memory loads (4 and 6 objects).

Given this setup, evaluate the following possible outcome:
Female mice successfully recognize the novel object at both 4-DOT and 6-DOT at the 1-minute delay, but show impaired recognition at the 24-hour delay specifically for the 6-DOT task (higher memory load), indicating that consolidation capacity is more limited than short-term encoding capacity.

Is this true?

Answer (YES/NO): YES